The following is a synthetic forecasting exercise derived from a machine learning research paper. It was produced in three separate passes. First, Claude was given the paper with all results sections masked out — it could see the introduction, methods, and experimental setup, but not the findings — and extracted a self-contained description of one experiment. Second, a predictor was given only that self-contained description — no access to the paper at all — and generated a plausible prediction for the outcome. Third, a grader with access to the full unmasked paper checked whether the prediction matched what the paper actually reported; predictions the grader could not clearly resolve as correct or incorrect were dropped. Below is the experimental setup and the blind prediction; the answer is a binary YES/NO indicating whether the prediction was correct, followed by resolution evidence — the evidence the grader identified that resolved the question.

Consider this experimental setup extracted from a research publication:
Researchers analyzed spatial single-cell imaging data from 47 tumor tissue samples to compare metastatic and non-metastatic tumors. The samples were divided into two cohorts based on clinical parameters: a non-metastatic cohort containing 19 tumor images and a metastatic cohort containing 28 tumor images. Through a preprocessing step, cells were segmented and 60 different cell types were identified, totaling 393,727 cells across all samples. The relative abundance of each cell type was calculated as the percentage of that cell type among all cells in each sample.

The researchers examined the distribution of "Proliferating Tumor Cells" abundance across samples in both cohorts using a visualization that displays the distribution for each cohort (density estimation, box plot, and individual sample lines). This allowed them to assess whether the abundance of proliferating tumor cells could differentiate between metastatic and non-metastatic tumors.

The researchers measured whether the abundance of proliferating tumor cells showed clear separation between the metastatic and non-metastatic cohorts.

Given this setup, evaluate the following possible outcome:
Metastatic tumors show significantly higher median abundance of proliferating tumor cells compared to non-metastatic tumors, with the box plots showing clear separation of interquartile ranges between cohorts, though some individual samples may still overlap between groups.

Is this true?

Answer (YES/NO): NO